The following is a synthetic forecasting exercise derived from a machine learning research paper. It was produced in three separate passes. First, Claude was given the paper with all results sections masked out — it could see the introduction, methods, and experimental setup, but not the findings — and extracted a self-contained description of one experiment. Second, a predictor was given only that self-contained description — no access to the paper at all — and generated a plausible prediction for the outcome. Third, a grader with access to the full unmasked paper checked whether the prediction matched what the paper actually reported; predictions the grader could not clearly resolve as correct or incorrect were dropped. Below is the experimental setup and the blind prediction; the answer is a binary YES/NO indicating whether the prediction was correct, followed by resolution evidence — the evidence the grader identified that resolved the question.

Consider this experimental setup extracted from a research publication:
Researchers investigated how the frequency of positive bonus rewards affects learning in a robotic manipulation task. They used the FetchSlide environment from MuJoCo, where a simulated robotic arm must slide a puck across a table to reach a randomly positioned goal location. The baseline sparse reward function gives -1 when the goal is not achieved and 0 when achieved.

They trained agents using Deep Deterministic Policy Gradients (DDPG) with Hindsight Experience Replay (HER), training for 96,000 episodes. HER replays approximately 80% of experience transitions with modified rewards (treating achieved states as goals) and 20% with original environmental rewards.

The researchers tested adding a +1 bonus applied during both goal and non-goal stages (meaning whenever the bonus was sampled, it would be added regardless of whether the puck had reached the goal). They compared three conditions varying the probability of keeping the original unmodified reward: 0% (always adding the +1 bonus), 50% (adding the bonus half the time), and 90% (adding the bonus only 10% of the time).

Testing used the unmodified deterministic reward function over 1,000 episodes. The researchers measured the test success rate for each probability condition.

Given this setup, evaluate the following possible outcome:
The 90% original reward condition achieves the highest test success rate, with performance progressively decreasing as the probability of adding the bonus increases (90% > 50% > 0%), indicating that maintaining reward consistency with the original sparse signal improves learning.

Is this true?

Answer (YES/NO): YES